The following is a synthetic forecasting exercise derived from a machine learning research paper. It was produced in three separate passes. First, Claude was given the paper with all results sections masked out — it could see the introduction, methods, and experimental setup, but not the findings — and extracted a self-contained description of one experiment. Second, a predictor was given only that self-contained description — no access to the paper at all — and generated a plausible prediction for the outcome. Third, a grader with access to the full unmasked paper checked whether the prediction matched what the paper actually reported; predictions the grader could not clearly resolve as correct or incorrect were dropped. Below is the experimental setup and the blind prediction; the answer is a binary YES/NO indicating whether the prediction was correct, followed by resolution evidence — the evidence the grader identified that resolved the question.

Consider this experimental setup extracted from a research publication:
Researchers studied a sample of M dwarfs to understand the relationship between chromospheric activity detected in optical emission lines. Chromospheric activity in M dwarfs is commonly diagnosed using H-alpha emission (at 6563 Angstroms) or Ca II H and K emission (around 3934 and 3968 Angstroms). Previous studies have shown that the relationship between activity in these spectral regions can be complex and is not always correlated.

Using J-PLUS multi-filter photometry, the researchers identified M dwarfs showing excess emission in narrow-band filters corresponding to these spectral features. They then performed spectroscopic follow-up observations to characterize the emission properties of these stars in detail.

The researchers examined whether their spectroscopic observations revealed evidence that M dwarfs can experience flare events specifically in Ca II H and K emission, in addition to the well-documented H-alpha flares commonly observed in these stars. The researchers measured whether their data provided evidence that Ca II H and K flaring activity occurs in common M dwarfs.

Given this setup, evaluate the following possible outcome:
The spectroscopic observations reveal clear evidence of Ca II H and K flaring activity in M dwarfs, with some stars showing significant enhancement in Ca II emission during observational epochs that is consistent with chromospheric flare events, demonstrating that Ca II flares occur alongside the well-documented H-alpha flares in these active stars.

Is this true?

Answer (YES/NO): YES